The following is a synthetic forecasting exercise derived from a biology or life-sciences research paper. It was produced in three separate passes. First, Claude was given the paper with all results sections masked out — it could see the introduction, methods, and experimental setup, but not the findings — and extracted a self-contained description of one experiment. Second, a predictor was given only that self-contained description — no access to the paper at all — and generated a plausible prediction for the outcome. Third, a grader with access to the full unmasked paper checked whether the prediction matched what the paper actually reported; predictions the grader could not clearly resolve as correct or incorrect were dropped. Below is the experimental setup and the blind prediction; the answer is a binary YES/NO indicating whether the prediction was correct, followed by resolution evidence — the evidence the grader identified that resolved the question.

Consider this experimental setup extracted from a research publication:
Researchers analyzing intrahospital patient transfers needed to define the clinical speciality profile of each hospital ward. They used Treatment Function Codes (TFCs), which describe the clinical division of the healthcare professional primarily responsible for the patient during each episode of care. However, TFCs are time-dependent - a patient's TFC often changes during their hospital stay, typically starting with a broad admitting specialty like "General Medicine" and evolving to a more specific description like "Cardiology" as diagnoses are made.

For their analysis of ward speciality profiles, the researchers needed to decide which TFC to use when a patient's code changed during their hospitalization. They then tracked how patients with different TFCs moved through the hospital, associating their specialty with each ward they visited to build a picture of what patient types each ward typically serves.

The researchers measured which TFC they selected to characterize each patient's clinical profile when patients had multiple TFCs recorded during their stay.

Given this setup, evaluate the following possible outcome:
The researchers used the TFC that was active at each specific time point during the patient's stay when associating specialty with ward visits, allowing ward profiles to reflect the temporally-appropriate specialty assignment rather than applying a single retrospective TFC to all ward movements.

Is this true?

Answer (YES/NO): NO